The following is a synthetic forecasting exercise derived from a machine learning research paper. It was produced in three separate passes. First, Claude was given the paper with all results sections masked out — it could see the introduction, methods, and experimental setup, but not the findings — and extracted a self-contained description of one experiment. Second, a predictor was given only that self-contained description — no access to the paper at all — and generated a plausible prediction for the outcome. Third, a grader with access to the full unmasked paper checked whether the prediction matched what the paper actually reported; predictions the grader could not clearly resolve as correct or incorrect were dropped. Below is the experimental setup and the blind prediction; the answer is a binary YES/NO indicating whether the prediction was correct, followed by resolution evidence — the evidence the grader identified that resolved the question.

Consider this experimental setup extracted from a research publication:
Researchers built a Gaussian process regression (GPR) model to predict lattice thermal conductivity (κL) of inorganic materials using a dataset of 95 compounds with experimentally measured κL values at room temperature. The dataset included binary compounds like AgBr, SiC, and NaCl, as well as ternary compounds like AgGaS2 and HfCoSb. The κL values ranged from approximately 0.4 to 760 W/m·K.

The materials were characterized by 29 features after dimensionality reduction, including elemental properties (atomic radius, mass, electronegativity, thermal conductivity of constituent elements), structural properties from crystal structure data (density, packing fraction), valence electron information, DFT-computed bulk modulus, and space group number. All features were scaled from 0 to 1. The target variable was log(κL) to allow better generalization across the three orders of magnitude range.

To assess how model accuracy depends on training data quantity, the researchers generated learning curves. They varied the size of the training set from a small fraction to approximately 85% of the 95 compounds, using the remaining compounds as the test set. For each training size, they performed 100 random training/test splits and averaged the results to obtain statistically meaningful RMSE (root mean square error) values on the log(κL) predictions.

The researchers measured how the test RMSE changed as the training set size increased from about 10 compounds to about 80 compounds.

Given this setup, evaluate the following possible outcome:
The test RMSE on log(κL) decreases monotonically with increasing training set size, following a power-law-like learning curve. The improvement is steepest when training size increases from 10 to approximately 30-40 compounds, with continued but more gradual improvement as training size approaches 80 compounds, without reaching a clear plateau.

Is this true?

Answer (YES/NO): NO